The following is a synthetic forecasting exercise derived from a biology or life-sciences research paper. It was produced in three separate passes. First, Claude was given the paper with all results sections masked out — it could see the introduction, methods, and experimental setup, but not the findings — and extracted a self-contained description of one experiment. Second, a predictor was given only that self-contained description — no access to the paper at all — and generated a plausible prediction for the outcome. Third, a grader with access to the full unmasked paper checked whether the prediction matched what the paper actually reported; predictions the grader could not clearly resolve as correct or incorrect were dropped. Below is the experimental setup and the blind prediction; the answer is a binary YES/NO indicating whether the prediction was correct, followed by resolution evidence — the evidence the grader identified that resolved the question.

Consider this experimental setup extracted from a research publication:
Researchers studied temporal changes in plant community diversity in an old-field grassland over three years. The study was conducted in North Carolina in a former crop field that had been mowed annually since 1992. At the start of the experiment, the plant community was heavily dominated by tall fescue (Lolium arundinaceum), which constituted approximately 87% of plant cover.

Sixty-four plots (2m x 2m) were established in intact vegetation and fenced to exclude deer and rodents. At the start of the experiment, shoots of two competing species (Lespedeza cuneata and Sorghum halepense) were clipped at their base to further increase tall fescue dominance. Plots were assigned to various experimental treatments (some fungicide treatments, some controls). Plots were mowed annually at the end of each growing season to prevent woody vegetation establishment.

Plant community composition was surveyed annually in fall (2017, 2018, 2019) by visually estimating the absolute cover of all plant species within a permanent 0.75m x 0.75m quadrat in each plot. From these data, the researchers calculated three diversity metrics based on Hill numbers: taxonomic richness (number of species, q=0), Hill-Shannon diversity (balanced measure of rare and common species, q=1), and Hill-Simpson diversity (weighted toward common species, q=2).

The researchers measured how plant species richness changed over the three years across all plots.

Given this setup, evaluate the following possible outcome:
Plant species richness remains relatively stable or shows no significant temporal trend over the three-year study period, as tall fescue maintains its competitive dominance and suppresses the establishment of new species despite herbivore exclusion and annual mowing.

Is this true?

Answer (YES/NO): NO